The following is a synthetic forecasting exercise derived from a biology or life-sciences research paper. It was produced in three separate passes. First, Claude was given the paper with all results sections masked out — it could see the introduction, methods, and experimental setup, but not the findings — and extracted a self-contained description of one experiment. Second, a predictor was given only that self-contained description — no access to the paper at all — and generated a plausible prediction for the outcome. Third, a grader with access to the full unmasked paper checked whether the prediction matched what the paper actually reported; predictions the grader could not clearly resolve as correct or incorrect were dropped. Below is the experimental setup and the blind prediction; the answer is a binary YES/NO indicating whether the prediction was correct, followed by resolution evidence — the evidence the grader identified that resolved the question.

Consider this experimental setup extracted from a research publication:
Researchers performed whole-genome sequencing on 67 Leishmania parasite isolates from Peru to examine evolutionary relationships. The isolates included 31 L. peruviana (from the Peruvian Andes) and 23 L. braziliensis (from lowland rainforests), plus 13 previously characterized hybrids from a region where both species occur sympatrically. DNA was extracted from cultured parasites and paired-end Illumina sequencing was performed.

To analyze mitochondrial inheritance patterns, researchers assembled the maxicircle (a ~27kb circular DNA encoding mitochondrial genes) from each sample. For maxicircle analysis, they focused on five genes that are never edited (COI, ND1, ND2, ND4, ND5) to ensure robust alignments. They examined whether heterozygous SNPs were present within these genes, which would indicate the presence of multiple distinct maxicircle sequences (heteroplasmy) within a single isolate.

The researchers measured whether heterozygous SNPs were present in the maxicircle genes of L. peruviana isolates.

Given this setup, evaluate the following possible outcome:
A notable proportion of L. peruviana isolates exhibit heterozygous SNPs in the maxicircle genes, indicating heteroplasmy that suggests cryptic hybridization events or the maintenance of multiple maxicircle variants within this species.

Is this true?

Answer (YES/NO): NO